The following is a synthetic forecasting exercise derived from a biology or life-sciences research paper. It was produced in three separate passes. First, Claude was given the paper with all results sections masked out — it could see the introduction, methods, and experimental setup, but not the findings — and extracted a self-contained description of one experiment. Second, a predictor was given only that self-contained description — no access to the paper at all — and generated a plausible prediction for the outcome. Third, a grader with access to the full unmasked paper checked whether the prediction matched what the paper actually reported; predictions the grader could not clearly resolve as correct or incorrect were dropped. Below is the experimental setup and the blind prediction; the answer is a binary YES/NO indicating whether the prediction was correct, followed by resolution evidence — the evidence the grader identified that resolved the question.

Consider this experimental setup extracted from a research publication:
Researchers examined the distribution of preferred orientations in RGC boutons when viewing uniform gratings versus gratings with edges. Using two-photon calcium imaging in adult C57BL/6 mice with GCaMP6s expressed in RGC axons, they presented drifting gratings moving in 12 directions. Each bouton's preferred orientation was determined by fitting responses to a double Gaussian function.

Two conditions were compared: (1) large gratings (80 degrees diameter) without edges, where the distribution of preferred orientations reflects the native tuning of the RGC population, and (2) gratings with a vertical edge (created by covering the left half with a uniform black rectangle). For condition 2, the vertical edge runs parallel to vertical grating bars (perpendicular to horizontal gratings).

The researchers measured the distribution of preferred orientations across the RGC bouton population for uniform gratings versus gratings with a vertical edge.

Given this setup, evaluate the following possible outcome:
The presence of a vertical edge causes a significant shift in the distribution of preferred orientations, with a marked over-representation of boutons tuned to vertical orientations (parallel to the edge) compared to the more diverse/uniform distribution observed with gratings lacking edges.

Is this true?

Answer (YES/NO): NO